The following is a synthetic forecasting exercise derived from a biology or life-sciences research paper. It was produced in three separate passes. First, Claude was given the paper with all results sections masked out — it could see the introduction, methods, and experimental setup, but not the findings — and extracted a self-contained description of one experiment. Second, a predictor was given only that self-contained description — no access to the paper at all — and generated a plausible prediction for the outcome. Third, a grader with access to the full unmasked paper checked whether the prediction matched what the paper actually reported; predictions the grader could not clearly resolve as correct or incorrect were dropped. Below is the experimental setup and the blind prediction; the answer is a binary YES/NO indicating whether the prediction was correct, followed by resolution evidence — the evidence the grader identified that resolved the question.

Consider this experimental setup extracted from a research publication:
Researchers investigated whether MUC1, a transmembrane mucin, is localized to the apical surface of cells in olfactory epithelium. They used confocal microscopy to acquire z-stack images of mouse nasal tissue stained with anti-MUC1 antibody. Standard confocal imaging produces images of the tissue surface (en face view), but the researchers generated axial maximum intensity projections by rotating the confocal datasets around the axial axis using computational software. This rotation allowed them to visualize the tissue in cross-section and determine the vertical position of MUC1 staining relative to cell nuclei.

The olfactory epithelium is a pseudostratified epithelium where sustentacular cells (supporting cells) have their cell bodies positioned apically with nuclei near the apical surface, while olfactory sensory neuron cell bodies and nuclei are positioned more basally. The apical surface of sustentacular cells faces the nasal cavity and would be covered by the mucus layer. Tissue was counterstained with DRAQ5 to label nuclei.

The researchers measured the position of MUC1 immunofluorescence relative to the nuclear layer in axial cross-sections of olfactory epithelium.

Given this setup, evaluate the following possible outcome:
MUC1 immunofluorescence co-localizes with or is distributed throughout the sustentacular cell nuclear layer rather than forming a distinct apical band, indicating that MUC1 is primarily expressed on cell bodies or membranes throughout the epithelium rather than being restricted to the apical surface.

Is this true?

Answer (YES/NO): NO